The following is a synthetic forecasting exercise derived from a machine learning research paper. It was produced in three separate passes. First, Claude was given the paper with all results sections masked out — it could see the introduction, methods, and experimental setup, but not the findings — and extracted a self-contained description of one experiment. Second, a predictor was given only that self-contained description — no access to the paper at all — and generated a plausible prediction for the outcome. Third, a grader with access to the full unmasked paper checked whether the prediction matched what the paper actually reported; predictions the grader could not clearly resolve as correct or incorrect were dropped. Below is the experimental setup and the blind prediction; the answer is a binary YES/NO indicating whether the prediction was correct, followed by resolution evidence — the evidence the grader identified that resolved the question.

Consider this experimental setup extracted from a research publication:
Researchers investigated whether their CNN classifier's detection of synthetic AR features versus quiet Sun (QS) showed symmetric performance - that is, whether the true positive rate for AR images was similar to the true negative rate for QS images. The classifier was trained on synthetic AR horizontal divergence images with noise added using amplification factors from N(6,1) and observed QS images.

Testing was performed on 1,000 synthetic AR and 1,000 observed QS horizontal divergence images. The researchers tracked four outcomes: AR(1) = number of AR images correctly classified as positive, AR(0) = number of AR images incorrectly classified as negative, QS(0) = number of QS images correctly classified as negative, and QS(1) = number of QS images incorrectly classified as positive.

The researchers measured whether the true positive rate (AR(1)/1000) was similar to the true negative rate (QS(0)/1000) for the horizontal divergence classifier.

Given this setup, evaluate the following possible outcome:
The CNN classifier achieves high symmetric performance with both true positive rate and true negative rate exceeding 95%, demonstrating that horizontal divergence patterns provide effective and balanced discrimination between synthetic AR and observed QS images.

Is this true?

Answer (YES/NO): NO